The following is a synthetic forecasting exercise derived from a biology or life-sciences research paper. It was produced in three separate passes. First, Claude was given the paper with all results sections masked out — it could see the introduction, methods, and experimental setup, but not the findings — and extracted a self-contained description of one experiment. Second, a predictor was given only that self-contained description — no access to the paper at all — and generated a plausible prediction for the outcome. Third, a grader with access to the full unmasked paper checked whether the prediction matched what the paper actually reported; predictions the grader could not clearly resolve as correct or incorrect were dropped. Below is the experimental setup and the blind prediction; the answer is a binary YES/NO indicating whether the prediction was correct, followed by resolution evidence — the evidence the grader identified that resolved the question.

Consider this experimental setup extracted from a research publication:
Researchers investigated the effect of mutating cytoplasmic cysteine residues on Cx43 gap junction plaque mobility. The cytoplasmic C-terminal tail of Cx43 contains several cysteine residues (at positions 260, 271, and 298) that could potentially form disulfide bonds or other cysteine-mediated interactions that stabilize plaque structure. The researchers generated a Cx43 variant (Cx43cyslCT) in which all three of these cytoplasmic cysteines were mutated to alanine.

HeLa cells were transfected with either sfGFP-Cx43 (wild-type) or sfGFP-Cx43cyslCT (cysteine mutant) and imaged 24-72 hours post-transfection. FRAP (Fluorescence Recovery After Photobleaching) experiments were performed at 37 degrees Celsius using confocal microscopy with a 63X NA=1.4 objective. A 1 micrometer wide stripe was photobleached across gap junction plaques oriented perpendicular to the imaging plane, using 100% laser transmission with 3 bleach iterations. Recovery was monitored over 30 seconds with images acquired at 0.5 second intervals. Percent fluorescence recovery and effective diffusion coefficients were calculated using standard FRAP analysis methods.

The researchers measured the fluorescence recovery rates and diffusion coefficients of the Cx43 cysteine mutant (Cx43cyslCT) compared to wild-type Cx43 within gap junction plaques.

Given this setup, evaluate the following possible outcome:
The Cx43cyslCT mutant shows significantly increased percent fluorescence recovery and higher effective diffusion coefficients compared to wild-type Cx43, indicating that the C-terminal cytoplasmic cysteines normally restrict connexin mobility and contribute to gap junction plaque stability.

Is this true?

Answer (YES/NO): YES